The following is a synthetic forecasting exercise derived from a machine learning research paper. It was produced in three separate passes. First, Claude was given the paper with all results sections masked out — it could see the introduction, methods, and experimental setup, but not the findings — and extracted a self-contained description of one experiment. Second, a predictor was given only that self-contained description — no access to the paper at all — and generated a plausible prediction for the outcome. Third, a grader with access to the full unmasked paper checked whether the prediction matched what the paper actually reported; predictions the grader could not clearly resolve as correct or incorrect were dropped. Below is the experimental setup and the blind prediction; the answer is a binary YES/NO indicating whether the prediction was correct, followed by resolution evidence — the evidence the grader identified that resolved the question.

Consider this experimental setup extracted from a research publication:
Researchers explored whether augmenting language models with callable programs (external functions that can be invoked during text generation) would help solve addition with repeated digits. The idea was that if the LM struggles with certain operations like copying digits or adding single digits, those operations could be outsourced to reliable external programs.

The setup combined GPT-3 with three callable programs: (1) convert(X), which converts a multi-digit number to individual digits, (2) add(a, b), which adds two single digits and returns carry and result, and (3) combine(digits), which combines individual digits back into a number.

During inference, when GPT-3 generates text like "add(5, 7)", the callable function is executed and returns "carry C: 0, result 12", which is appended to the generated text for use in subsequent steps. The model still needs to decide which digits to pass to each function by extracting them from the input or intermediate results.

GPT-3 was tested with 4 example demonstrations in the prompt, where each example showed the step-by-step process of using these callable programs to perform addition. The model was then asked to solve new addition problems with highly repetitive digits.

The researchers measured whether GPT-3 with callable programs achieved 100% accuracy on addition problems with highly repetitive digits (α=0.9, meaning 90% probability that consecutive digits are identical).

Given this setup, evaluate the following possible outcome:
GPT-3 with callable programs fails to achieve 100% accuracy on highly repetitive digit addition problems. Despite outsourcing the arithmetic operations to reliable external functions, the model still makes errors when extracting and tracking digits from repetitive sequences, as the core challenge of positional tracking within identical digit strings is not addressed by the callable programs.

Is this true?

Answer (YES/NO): YES